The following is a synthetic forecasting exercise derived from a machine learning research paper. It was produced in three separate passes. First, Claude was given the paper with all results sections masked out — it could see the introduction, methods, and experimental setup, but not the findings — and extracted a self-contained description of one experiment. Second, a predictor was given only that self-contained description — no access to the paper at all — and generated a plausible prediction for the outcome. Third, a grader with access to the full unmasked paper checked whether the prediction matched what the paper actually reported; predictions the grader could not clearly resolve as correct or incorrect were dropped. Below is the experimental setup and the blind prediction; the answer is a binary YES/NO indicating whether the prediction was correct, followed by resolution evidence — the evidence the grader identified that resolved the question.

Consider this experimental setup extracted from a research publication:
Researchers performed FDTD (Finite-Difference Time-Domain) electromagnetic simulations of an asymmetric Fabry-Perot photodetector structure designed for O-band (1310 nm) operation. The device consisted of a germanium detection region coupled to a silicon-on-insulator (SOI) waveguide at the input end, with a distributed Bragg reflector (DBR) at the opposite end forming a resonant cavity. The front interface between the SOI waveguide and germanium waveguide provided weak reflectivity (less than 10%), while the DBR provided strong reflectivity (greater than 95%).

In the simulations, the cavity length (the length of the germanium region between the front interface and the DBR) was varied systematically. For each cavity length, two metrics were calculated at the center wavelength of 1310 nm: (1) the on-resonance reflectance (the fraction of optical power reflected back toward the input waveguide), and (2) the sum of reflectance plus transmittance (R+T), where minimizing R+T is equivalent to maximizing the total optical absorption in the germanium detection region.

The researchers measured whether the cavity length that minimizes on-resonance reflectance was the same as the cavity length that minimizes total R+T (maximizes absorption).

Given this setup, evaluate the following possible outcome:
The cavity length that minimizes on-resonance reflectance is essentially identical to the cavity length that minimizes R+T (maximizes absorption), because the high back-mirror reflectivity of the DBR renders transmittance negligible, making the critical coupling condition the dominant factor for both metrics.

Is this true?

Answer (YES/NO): NO